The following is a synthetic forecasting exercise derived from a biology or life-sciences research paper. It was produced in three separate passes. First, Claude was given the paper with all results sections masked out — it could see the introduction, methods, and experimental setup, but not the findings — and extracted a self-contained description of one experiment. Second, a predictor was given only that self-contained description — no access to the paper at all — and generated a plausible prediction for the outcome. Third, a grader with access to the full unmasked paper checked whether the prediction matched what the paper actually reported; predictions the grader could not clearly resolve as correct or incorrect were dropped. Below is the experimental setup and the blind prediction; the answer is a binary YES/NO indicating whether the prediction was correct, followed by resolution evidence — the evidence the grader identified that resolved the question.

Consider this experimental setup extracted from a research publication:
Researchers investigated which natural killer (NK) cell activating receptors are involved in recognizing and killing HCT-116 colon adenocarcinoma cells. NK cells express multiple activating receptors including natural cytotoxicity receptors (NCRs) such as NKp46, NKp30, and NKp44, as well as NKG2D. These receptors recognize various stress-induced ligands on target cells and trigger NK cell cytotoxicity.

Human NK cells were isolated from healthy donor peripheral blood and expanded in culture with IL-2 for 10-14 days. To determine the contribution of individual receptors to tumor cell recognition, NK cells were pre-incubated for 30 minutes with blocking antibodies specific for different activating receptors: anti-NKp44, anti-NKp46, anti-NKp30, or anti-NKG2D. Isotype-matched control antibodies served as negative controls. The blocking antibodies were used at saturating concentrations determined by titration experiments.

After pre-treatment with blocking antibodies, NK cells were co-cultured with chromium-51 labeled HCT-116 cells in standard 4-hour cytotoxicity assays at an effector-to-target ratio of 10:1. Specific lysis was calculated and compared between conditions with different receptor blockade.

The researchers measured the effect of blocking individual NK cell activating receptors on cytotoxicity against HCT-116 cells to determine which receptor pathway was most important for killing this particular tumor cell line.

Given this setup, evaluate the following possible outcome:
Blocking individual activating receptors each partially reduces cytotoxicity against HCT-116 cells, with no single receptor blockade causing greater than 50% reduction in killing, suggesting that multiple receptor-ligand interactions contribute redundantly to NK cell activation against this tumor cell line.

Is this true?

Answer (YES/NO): NO